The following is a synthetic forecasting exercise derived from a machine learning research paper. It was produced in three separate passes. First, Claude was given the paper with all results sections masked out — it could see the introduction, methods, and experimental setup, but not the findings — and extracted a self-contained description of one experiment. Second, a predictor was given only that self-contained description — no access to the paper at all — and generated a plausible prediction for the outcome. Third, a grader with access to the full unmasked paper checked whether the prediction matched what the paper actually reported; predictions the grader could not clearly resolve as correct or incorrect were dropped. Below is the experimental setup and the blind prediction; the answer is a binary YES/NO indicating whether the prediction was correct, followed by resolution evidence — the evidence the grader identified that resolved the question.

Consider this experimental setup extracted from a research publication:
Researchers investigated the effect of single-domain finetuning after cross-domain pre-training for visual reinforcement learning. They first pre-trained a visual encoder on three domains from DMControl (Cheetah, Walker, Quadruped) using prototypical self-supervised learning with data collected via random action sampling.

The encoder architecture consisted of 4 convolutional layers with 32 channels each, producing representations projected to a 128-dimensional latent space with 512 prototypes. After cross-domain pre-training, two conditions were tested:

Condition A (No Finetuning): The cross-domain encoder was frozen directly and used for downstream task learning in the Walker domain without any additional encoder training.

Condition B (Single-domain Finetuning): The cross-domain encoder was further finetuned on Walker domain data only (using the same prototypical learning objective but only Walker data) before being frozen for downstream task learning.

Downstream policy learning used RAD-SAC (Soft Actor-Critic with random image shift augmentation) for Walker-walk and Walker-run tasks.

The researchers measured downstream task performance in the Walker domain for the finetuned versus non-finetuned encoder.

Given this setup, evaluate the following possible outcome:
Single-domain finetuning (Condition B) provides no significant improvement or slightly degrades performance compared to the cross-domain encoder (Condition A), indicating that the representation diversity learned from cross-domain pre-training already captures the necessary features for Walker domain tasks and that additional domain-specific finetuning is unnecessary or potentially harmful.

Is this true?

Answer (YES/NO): NO